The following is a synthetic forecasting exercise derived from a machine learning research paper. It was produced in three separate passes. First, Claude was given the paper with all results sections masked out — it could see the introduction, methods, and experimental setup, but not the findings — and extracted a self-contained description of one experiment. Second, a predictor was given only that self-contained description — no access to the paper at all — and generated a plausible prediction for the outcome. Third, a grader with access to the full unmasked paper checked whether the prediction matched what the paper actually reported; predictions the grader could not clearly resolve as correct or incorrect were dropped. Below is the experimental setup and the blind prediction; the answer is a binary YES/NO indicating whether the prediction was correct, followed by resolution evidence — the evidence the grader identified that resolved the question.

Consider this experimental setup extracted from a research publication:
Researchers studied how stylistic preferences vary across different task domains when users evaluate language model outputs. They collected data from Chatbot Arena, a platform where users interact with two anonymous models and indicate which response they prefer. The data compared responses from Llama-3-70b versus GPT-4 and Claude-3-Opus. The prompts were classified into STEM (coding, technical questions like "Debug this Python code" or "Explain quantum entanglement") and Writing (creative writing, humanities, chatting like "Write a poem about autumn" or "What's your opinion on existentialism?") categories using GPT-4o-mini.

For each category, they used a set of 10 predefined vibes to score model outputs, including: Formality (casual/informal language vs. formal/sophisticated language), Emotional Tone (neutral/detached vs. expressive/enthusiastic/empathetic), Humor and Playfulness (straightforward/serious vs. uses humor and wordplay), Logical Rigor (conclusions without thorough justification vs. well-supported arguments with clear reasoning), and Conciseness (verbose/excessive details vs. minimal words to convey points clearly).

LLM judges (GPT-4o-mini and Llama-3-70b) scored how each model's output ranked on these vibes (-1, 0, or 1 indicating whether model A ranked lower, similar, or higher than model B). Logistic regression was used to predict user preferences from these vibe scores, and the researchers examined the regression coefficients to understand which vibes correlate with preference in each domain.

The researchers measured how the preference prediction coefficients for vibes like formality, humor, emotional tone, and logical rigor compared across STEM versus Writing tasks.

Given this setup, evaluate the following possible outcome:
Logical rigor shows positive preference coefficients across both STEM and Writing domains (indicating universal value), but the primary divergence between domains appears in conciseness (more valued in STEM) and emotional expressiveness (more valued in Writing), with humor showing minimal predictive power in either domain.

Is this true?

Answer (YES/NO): NO